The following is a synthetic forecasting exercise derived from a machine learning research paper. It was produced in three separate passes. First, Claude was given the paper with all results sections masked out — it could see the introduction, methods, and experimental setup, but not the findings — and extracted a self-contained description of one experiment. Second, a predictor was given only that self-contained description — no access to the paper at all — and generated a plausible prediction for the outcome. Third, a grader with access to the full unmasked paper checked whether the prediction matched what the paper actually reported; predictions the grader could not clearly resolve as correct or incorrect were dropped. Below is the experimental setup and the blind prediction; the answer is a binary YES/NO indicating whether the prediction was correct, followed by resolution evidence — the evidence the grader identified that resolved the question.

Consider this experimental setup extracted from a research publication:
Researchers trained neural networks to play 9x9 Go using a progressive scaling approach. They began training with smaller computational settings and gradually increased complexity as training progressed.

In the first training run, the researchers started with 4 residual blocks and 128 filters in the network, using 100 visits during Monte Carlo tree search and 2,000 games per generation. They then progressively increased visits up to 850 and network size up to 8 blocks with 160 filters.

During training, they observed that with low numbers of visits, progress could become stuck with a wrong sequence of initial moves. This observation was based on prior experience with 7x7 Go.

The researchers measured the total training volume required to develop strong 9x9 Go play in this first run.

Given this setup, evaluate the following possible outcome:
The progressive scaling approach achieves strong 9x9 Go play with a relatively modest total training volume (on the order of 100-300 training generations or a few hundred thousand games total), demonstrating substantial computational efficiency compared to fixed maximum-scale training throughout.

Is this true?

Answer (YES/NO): NO